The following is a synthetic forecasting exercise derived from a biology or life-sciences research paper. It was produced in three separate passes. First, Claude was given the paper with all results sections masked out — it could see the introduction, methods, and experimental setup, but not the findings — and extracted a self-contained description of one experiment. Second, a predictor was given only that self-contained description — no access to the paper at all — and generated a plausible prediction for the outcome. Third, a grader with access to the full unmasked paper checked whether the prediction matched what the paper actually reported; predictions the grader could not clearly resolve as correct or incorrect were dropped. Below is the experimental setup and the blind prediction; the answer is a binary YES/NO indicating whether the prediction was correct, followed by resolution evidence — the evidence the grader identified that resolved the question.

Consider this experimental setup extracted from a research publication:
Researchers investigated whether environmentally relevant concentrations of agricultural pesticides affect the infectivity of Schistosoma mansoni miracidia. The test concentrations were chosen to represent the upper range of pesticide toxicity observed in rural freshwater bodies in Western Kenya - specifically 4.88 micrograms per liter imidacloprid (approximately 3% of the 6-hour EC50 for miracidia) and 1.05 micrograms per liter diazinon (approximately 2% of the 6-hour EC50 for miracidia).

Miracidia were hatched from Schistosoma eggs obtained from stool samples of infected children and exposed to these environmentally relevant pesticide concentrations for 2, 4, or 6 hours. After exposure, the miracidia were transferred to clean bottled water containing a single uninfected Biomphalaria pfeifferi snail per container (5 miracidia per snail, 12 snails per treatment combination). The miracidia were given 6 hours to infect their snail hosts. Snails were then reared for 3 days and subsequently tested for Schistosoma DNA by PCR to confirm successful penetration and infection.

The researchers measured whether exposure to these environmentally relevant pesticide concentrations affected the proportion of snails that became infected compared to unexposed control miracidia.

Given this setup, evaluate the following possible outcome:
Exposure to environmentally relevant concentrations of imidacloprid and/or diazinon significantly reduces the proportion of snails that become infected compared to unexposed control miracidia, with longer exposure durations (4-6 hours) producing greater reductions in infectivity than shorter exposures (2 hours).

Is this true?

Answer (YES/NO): NO